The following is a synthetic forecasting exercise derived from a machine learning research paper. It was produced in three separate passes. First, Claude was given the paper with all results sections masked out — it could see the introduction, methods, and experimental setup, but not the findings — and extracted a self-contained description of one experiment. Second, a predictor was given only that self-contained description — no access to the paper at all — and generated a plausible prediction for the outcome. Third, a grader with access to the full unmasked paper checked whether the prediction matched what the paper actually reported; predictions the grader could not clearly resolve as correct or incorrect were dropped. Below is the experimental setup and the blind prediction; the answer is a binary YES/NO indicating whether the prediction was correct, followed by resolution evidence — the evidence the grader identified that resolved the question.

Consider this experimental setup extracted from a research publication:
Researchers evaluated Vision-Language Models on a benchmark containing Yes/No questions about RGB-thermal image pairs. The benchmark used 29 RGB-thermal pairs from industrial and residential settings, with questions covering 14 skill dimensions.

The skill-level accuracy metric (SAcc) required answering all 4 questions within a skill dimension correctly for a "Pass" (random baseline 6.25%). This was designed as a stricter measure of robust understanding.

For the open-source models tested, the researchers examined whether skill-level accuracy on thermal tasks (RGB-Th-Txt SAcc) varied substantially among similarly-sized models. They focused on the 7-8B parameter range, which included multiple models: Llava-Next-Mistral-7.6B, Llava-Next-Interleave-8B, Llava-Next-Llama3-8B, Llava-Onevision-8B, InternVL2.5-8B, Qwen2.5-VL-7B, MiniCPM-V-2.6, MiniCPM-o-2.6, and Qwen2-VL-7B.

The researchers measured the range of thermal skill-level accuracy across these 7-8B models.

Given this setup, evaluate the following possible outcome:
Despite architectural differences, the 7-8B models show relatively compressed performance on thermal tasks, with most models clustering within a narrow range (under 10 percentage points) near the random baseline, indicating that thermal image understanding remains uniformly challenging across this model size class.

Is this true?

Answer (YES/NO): NO